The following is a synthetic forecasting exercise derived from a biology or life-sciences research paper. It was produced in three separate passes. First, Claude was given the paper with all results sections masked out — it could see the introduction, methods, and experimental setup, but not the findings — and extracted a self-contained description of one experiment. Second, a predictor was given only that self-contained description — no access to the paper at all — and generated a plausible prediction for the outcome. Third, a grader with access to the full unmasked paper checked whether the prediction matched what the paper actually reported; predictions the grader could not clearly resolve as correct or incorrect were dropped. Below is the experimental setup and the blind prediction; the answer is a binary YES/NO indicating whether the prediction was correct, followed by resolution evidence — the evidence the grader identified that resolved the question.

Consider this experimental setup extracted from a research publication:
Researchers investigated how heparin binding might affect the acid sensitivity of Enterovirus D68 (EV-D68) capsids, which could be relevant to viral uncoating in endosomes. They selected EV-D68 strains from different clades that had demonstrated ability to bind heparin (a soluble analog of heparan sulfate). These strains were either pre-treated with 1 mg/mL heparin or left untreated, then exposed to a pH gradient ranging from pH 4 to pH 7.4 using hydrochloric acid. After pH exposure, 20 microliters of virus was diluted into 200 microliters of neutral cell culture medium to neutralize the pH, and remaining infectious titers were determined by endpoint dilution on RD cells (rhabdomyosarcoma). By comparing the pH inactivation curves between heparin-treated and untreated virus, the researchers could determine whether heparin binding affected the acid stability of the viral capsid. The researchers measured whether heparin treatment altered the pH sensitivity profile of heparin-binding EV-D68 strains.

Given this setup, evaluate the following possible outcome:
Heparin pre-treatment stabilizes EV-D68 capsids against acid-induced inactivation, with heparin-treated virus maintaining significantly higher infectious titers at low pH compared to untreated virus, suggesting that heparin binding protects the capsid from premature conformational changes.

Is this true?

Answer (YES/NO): YES